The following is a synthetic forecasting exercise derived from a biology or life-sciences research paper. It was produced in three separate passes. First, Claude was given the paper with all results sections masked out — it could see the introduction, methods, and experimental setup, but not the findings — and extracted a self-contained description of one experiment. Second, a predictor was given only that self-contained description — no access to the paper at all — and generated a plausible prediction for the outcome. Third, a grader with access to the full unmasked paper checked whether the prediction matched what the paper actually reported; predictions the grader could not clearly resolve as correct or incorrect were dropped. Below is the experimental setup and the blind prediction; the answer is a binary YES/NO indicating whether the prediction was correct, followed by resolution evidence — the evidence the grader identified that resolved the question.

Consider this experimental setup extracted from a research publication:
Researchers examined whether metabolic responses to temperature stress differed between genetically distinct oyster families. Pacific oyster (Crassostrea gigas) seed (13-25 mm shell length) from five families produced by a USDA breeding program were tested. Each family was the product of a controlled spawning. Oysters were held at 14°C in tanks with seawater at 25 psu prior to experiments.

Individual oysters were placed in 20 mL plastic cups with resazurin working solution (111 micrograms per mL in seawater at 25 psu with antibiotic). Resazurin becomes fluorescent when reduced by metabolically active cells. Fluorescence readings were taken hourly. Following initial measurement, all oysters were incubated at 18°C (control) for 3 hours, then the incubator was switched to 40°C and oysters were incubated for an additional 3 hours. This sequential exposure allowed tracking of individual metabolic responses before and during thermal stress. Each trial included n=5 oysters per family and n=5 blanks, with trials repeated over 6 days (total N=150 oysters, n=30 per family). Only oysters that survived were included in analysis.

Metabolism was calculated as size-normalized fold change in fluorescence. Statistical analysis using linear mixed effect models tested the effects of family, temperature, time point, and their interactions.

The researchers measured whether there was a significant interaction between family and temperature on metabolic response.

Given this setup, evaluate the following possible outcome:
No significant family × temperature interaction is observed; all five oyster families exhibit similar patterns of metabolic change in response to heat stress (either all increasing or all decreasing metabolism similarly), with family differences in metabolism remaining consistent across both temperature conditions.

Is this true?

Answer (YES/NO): YES